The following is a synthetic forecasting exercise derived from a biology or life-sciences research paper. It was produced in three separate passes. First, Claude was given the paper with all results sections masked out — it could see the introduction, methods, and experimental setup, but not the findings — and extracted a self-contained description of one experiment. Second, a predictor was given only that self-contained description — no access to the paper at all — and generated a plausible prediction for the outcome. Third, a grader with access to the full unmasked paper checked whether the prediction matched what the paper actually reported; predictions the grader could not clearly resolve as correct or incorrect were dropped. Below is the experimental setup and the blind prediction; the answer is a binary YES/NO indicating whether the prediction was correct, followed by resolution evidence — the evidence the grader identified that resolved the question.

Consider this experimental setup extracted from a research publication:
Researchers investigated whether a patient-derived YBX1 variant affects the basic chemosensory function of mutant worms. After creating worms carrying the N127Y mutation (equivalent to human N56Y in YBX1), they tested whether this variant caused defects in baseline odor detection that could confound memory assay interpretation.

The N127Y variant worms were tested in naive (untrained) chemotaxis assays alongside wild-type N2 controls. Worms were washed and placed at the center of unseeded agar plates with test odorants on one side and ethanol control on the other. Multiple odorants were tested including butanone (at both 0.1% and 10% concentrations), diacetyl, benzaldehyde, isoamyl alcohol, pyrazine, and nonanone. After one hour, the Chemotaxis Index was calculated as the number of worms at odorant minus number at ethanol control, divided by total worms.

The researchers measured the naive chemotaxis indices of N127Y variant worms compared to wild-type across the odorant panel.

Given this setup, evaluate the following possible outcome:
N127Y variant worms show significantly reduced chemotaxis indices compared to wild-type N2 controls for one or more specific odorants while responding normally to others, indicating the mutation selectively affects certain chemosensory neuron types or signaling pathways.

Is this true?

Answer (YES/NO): NO